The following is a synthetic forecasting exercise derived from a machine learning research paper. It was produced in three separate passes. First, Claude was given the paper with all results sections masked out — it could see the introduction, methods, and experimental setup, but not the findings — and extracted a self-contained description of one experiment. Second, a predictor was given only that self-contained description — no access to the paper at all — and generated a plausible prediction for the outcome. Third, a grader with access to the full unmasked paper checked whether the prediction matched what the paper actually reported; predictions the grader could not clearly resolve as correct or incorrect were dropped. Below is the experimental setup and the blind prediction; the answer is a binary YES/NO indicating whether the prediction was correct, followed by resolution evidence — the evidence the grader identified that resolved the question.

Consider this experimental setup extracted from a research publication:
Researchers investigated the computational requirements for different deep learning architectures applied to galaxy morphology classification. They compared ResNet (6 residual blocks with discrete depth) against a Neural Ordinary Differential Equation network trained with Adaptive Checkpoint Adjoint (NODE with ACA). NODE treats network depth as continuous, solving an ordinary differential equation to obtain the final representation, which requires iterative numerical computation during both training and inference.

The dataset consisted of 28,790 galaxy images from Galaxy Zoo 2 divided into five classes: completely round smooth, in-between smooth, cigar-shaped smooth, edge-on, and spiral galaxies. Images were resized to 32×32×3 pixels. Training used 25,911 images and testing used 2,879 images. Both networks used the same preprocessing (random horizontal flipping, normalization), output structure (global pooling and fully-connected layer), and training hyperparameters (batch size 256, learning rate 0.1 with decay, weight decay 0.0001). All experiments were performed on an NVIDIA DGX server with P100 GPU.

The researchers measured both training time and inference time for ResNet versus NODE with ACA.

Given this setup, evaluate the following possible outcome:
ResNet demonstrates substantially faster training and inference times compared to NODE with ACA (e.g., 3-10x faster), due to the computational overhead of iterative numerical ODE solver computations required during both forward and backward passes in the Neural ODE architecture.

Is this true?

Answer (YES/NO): YES